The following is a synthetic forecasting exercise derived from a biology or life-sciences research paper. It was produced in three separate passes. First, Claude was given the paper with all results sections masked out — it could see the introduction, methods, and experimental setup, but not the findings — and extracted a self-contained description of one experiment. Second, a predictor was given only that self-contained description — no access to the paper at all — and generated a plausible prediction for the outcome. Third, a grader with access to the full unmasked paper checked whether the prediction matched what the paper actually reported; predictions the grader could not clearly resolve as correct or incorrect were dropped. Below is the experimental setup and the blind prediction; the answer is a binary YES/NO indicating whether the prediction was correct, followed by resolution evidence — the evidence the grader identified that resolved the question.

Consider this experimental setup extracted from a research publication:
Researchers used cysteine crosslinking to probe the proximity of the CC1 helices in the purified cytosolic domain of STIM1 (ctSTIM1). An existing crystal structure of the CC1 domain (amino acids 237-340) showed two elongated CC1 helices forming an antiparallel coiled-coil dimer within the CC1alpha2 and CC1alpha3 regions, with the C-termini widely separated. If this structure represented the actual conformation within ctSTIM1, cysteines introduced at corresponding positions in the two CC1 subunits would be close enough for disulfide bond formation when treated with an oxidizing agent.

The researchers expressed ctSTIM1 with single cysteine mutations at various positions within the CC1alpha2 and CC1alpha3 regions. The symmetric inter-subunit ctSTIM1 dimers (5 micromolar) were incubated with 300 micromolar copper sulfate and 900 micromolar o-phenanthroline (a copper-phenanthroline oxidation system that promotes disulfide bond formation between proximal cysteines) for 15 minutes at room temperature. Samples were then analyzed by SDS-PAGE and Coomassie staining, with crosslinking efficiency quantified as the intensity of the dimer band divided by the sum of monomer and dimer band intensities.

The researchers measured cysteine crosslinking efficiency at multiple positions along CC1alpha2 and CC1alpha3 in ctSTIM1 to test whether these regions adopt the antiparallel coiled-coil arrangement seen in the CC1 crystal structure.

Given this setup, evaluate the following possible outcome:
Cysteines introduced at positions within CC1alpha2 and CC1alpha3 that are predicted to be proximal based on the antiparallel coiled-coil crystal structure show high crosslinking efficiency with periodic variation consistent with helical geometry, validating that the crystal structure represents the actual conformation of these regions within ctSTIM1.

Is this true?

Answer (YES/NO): NO